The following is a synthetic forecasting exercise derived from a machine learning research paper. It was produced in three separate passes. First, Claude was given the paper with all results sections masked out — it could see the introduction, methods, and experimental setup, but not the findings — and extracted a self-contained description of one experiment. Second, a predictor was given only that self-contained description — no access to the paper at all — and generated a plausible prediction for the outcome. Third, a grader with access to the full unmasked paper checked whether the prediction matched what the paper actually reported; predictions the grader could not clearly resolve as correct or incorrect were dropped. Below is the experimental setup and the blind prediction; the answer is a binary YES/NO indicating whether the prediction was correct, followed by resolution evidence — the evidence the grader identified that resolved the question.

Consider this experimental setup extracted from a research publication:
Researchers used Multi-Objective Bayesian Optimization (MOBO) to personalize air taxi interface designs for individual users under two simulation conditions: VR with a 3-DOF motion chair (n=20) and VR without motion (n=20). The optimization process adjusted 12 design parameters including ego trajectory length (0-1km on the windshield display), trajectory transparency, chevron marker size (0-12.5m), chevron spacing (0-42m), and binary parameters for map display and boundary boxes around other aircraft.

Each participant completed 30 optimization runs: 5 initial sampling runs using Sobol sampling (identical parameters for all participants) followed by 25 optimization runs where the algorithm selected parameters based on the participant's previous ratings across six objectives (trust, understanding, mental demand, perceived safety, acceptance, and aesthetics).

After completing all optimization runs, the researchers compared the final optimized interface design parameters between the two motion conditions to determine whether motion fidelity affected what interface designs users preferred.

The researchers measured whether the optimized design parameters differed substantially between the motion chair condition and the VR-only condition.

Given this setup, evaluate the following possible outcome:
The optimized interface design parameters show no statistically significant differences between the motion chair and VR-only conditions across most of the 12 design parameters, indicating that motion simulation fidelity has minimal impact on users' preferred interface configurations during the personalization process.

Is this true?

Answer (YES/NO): YES